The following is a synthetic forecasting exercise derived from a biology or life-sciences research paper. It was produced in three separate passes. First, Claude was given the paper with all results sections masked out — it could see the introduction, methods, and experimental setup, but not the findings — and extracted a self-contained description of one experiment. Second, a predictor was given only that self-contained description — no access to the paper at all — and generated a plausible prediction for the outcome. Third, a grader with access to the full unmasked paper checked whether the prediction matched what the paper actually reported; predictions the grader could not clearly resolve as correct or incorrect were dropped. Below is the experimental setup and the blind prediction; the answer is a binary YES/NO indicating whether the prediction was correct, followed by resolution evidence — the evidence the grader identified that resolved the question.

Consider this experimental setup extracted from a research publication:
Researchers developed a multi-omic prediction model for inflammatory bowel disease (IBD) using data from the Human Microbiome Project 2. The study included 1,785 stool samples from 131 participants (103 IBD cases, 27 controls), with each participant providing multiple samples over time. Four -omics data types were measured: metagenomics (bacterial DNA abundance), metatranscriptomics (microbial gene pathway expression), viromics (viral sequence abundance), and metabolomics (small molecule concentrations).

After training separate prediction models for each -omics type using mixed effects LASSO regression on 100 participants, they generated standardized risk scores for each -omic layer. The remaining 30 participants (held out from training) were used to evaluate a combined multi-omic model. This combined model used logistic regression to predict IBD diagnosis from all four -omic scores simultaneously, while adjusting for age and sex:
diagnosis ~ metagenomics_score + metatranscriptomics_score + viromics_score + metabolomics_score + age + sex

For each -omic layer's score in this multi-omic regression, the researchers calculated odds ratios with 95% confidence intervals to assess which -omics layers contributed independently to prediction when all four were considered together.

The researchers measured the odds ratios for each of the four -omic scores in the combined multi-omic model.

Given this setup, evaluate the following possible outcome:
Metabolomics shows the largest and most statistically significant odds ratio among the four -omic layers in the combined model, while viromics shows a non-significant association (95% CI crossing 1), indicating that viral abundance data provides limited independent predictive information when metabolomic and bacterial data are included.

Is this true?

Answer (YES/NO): NO